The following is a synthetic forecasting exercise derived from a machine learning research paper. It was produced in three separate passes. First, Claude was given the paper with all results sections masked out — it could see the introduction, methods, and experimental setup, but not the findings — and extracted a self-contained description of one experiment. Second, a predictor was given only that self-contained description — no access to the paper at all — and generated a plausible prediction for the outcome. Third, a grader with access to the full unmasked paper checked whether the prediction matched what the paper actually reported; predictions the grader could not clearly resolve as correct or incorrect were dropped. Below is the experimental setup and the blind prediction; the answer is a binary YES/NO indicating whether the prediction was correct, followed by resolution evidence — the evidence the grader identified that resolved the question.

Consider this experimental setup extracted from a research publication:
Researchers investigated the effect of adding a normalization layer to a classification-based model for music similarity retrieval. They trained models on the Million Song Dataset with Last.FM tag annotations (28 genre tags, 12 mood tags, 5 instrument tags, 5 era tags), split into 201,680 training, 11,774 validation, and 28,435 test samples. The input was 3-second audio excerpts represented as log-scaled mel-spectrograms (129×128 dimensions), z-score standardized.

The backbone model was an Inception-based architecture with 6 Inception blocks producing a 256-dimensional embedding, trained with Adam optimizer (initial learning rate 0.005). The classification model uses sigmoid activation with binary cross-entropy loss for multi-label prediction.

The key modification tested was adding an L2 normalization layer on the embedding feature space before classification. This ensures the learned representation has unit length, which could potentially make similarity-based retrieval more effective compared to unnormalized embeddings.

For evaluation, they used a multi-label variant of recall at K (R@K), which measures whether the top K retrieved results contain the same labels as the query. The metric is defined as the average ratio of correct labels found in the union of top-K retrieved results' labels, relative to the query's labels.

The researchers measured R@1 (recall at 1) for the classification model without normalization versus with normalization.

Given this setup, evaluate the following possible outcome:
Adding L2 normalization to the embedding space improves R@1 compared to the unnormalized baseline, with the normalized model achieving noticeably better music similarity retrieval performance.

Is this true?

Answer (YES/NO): YES